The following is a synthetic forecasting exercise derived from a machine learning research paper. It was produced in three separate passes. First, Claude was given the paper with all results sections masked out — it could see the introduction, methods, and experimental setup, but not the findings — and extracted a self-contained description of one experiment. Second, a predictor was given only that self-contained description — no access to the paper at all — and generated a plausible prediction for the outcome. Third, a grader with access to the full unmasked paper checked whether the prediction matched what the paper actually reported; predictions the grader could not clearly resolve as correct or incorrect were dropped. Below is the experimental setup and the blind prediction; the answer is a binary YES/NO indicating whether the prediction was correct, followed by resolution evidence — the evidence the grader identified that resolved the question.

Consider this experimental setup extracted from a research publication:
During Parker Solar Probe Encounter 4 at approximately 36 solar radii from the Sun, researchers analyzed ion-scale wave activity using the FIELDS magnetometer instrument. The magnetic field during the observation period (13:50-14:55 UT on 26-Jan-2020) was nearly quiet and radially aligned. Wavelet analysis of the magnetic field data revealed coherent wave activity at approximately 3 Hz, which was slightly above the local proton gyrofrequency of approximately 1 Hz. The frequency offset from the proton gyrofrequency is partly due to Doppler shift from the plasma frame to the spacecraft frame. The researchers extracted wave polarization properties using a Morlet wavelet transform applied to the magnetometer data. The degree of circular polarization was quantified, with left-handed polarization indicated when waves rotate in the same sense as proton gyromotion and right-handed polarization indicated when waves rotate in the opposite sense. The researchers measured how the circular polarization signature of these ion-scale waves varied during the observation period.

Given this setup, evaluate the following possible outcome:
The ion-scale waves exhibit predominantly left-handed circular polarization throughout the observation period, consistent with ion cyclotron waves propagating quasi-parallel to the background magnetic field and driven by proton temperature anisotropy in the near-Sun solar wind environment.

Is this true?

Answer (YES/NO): NO